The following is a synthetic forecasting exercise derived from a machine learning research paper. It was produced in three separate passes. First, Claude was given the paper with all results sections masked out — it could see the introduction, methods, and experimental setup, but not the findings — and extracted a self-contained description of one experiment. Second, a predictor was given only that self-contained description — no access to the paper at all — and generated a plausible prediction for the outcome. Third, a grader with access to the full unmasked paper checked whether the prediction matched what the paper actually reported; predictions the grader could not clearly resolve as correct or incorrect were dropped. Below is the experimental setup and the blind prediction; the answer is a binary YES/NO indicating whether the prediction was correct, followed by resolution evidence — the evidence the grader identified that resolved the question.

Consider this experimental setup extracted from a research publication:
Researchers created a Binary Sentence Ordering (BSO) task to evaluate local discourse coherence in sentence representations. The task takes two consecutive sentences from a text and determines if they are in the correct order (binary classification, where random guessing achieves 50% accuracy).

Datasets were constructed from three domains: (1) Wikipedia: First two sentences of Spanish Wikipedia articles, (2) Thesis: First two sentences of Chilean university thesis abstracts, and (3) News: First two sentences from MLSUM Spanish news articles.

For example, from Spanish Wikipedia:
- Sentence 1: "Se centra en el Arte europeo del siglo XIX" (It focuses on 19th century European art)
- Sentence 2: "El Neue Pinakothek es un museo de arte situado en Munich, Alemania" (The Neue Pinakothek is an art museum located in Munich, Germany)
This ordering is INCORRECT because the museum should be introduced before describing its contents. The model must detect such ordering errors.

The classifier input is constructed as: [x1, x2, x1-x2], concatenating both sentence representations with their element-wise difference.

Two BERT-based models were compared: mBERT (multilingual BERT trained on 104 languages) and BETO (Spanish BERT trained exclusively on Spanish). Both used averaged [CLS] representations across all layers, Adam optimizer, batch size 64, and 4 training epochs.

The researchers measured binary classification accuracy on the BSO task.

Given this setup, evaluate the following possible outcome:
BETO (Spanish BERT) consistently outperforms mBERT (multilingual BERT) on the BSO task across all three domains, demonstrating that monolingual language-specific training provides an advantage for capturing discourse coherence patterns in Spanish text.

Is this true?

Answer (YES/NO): NO